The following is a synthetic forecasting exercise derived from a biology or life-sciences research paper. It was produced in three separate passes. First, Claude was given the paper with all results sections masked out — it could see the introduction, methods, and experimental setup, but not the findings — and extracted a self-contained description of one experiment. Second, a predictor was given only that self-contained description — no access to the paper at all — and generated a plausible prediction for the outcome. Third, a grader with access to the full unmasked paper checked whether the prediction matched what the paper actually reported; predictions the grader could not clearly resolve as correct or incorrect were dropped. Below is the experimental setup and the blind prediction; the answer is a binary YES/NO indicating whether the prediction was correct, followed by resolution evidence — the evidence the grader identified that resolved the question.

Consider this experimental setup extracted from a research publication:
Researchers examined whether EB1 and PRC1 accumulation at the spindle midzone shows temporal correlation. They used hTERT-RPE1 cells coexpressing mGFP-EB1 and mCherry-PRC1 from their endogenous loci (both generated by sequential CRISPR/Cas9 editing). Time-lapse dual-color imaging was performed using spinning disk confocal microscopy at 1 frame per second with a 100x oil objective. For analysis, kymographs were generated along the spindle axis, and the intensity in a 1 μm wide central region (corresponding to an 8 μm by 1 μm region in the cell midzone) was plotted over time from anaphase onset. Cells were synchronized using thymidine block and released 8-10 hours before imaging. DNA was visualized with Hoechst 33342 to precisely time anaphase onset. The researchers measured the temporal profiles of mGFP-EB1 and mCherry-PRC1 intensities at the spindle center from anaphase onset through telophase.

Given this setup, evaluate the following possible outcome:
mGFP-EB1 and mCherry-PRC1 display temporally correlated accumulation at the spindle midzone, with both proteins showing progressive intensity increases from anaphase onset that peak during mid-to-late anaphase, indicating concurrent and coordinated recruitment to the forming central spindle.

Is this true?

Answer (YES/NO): YES